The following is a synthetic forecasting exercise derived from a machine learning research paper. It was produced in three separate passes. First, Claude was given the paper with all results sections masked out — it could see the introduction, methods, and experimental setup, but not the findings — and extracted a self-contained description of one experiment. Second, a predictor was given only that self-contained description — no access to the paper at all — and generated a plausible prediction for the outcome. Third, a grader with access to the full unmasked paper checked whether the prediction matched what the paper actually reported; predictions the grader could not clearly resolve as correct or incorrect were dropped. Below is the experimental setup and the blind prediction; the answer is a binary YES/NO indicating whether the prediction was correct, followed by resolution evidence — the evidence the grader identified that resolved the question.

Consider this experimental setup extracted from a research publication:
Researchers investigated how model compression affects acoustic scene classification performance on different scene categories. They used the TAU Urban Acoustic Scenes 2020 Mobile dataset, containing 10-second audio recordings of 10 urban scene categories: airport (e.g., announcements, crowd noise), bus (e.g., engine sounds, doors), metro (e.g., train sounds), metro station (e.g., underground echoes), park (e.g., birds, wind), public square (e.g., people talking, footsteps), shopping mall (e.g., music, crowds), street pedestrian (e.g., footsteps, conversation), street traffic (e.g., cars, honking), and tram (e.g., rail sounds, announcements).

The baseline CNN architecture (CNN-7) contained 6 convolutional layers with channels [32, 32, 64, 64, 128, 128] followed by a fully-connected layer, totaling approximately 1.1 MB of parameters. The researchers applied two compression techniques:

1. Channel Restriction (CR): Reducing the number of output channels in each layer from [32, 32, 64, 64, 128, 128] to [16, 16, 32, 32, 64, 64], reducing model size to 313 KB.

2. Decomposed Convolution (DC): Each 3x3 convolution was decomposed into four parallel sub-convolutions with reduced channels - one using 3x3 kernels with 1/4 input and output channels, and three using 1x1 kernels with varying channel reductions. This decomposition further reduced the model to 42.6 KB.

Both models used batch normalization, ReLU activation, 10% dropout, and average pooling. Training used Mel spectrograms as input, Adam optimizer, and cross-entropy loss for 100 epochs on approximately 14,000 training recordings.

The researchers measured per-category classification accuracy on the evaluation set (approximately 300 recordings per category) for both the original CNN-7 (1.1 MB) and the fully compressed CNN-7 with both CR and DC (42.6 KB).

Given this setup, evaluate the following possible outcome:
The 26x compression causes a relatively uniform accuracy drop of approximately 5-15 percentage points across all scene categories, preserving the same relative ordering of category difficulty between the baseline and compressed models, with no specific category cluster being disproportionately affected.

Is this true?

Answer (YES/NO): NO